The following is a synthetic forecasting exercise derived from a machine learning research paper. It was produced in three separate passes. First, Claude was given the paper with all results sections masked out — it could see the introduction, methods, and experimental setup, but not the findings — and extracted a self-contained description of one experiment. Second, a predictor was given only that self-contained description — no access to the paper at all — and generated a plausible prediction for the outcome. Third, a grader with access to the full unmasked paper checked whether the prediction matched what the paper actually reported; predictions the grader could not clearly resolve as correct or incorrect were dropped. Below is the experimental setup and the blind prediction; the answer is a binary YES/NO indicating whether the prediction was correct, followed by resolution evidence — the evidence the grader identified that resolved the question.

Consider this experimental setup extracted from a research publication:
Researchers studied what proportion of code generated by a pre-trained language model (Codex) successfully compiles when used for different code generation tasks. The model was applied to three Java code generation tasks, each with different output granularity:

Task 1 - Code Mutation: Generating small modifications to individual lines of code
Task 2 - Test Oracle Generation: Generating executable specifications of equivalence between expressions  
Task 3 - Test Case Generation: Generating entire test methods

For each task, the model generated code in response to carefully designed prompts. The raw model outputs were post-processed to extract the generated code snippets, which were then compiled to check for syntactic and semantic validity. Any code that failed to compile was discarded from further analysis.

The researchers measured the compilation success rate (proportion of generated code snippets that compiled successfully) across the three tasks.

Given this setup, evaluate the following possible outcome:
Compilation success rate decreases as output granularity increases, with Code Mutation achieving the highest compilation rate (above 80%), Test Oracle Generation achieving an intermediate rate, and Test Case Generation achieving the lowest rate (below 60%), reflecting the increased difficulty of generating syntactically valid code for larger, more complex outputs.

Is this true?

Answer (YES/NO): NO